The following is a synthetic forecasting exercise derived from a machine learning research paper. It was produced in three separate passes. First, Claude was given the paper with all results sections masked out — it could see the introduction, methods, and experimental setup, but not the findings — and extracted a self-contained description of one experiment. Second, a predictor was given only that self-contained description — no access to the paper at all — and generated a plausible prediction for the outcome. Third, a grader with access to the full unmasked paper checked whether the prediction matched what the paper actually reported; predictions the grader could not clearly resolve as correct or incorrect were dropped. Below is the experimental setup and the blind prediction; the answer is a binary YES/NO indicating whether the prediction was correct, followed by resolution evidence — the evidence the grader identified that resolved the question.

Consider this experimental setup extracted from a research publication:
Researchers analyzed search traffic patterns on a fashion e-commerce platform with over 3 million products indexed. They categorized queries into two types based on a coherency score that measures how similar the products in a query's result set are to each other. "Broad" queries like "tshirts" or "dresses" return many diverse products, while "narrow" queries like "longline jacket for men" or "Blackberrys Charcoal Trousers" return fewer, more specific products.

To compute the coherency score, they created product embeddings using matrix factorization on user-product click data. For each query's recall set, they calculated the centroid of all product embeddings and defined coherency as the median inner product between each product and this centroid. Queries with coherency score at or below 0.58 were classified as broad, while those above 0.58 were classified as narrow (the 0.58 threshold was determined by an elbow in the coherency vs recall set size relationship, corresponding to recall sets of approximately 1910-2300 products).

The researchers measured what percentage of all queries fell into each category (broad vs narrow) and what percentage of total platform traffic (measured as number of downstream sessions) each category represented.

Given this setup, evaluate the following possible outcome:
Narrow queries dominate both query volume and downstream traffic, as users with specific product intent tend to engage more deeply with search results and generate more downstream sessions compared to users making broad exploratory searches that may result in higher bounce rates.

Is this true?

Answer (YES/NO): NO